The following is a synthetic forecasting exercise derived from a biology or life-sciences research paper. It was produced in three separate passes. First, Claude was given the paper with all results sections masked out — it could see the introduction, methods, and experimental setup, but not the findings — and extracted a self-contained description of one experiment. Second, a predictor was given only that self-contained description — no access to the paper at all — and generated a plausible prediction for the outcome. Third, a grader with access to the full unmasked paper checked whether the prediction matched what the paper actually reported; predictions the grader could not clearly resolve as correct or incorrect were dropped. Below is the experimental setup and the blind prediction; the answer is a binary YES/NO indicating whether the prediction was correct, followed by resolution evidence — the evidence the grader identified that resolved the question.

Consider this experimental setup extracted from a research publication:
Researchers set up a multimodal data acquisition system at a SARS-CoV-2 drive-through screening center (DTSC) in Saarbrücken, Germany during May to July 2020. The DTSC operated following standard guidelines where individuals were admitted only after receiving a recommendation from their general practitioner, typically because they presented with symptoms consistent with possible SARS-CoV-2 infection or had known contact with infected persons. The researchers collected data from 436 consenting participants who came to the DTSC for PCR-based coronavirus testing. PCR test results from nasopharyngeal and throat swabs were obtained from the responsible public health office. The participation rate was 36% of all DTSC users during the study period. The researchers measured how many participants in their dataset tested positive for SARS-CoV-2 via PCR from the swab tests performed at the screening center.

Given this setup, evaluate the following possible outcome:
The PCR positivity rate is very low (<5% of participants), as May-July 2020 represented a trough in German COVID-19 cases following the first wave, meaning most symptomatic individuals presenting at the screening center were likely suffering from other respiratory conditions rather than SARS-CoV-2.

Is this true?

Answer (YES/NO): YES